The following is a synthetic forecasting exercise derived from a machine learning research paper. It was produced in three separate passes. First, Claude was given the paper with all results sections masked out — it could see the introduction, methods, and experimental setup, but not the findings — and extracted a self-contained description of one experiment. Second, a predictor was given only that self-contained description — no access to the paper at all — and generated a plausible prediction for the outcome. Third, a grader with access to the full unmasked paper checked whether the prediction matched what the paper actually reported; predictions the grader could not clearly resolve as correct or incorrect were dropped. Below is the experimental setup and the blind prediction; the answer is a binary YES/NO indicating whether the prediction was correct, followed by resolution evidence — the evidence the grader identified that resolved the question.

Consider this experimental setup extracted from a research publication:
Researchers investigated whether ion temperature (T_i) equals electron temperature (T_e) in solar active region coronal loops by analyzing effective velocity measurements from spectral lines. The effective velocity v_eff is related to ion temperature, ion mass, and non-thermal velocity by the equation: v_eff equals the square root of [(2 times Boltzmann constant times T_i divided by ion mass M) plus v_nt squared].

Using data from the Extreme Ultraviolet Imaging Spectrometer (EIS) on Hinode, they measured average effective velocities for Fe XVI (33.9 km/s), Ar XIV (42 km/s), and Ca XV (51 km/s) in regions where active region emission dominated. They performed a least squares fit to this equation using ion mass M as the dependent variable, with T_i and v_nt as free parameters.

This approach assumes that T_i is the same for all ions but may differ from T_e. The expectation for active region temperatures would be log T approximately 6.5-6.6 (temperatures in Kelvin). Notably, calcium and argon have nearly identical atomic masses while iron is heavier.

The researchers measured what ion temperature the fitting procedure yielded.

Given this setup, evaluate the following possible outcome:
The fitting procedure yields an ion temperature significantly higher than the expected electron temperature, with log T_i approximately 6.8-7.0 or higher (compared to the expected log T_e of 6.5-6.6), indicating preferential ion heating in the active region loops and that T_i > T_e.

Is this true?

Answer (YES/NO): NO